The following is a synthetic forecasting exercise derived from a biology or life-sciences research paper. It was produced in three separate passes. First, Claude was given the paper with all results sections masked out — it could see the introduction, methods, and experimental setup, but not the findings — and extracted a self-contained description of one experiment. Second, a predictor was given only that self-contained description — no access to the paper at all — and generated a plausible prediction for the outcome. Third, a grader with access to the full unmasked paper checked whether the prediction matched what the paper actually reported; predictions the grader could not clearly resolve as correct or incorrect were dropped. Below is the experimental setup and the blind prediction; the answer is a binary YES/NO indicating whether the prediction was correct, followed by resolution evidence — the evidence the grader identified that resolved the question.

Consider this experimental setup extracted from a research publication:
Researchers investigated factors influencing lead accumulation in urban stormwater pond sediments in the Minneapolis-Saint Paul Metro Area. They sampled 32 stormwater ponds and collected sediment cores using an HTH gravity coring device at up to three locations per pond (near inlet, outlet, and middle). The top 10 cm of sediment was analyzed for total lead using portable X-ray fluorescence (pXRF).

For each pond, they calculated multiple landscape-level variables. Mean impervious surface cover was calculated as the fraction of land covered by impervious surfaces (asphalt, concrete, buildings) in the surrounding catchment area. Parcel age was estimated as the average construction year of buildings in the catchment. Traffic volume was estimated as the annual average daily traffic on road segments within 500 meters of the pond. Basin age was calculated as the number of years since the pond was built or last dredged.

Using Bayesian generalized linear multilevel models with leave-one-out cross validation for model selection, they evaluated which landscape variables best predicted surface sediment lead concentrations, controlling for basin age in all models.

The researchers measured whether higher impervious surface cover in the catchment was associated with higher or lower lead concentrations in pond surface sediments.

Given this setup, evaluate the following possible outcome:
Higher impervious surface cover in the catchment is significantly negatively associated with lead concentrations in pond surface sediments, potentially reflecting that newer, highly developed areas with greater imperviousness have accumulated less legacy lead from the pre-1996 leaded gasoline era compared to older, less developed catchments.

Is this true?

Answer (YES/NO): NO